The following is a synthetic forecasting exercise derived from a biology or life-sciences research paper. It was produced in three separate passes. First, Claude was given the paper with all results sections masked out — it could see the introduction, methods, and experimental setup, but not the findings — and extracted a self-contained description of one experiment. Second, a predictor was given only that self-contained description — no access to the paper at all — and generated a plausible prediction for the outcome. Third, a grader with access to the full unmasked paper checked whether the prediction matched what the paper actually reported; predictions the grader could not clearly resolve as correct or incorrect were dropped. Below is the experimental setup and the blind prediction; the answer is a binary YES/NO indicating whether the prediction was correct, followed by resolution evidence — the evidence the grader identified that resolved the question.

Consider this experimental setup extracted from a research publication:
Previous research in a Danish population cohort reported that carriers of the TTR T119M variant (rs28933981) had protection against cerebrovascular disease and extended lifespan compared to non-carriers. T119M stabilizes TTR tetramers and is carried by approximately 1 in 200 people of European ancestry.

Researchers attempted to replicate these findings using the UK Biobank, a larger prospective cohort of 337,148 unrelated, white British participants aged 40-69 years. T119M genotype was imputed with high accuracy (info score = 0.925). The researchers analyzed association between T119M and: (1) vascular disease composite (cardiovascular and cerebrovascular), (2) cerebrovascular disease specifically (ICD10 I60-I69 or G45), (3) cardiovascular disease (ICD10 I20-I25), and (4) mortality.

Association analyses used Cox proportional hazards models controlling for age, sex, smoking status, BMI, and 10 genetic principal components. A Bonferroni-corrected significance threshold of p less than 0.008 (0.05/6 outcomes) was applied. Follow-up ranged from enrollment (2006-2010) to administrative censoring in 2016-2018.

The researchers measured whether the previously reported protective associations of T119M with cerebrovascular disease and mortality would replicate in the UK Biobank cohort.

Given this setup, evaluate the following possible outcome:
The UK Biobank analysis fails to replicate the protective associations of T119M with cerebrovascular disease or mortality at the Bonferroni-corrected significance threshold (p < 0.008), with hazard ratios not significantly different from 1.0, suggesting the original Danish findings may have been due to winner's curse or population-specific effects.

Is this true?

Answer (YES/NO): YES